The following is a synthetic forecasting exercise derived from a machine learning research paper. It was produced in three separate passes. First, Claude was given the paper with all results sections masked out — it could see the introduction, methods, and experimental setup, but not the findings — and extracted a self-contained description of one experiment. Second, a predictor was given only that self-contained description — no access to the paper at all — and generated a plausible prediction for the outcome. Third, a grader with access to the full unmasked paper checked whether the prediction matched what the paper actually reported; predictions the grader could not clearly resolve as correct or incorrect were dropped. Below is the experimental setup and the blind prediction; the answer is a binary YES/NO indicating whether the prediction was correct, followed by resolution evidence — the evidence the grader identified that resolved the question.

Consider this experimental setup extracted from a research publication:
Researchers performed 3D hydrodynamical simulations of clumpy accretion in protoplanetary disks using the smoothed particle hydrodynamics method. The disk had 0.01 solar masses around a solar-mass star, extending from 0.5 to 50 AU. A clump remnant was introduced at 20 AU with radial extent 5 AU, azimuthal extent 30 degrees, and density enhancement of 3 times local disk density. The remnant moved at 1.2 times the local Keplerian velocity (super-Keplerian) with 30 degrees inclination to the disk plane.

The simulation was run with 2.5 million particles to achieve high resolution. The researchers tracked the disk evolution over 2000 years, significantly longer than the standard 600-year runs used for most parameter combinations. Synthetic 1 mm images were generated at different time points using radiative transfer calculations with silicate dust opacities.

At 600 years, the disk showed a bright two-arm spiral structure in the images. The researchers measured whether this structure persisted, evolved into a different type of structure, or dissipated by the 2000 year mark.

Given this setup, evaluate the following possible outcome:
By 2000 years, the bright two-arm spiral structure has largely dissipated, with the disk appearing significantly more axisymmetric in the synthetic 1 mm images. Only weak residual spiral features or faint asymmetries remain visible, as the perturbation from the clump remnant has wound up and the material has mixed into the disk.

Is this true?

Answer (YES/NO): NO